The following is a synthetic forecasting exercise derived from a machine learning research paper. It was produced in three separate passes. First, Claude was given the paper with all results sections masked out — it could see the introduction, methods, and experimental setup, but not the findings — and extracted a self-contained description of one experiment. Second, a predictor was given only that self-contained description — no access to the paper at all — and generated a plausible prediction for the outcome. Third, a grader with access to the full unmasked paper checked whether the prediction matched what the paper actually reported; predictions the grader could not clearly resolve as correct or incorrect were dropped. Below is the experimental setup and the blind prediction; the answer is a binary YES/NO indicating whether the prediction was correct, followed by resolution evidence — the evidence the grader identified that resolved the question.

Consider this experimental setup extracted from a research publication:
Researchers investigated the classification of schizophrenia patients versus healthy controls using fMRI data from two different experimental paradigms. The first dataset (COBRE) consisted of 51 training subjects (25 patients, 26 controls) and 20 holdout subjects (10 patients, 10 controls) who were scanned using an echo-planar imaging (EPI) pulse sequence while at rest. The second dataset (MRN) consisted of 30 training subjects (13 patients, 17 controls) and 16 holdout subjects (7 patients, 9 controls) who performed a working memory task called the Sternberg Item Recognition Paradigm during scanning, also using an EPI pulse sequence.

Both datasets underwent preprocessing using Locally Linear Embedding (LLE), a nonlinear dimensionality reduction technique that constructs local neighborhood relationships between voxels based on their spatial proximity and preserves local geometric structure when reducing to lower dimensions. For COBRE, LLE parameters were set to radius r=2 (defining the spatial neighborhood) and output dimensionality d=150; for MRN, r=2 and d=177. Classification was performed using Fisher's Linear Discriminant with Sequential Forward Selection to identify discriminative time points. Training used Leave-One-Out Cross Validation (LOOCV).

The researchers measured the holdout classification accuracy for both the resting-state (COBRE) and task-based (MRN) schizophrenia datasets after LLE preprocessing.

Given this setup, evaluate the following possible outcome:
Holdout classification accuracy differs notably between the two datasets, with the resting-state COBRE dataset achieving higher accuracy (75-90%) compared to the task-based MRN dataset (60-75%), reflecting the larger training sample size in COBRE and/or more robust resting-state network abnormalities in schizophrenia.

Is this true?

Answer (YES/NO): NO